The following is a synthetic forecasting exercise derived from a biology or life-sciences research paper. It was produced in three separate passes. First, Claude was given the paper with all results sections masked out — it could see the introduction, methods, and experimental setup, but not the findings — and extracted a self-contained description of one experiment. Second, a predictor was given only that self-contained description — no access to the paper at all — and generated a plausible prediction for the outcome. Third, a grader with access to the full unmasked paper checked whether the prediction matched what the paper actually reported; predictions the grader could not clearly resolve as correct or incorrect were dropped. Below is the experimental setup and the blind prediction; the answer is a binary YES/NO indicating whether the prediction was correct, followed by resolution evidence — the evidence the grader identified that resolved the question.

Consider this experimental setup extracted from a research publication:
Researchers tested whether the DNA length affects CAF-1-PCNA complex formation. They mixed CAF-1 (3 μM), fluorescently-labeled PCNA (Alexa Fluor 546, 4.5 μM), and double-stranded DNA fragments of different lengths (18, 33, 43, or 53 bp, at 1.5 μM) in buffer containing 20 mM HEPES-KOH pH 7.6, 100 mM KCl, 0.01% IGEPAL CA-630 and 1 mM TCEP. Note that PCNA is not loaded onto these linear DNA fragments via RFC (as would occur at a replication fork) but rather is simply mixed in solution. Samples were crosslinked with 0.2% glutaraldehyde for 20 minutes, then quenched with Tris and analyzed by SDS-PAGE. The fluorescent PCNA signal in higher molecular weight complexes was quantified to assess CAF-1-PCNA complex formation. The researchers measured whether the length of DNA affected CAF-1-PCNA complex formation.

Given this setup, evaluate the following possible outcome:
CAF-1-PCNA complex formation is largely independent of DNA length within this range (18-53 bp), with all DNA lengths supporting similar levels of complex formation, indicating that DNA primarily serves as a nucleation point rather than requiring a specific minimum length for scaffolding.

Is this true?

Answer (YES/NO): NO